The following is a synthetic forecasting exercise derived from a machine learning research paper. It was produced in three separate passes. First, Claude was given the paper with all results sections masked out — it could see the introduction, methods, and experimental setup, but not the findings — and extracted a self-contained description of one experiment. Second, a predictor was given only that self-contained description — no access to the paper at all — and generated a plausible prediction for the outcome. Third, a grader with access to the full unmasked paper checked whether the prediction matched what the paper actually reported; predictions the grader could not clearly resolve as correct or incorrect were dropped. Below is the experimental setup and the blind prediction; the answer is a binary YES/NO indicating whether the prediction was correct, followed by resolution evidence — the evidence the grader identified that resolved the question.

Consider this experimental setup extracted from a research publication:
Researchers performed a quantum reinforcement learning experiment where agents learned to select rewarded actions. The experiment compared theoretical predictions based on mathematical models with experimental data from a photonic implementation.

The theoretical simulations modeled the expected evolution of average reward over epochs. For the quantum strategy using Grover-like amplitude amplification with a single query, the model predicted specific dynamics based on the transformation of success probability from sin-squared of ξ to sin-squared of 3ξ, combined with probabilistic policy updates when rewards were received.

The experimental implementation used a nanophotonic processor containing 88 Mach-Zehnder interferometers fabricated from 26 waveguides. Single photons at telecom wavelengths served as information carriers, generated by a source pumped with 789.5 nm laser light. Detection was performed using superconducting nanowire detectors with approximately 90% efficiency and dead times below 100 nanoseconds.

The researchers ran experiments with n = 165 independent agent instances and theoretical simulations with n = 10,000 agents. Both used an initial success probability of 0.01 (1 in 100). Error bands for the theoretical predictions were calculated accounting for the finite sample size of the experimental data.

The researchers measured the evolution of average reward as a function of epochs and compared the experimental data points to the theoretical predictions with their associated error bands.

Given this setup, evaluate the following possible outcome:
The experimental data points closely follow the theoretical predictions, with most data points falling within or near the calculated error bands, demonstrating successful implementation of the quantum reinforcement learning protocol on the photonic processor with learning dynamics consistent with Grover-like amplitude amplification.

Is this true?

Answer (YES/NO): YES